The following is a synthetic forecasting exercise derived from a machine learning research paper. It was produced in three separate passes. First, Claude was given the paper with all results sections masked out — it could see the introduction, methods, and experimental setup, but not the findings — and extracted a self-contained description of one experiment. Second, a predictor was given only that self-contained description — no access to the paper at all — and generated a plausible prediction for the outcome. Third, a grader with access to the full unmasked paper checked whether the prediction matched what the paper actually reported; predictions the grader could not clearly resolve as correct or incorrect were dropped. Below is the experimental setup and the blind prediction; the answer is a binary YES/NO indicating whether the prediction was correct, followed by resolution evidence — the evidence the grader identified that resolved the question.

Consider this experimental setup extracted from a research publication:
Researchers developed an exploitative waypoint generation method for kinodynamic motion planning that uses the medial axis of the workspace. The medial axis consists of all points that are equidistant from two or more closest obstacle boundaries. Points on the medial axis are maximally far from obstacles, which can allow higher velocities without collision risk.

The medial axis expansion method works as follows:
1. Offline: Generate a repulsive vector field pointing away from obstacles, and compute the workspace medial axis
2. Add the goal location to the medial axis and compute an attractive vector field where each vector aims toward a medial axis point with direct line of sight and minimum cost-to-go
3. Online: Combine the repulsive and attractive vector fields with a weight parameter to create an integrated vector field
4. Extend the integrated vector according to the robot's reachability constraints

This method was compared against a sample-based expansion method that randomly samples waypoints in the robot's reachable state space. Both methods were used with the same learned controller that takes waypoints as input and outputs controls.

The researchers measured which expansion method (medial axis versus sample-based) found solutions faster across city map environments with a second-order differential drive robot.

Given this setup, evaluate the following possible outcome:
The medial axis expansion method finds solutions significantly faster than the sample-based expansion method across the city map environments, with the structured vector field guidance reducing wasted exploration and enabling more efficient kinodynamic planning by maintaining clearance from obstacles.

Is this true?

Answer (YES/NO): YES